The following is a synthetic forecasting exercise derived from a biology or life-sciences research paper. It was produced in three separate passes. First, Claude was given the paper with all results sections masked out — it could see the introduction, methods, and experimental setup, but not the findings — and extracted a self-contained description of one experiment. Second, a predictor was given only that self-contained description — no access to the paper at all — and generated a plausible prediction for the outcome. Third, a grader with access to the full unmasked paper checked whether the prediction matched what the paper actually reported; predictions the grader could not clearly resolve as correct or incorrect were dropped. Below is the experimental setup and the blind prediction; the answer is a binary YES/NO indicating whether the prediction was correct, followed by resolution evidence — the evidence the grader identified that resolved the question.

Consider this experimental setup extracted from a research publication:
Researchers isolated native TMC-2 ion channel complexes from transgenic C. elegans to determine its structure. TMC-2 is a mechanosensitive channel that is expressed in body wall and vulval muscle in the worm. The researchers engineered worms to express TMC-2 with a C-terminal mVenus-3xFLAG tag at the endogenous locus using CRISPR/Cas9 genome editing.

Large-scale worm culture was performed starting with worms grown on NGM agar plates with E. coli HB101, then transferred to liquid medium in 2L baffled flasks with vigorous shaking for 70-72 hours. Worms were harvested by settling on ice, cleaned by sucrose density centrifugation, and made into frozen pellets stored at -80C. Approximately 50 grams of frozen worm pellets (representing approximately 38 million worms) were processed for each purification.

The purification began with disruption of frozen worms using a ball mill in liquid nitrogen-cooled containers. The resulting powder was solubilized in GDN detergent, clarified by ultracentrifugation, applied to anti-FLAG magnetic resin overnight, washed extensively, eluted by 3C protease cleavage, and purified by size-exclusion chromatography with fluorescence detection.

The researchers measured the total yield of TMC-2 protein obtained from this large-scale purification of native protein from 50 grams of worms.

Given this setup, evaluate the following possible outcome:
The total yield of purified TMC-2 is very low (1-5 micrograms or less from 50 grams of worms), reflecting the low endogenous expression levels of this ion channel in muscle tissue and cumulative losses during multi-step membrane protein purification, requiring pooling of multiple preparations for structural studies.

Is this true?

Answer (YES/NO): NO